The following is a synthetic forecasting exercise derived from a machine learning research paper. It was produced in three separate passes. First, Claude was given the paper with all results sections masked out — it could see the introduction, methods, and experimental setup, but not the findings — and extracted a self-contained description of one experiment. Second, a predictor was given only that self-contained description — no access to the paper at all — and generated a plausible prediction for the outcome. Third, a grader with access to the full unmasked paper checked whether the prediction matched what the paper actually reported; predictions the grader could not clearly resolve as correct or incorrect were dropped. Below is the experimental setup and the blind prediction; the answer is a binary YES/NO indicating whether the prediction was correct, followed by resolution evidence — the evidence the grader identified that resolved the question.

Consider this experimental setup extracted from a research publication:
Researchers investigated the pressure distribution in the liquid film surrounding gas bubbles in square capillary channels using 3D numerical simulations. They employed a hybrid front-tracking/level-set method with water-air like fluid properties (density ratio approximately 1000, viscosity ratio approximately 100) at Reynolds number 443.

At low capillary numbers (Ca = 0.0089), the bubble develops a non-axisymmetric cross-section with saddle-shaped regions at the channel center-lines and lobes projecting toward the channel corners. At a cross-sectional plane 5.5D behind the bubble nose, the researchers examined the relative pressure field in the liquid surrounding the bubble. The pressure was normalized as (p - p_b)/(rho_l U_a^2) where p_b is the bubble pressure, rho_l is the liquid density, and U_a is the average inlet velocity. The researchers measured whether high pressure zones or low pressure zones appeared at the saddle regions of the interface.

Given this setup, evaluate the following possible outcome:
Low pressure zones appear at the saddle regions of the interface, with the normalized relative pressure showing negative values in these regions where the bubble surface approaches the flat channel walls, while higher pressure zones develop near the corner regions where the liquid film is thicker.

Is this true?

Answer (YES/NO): NO